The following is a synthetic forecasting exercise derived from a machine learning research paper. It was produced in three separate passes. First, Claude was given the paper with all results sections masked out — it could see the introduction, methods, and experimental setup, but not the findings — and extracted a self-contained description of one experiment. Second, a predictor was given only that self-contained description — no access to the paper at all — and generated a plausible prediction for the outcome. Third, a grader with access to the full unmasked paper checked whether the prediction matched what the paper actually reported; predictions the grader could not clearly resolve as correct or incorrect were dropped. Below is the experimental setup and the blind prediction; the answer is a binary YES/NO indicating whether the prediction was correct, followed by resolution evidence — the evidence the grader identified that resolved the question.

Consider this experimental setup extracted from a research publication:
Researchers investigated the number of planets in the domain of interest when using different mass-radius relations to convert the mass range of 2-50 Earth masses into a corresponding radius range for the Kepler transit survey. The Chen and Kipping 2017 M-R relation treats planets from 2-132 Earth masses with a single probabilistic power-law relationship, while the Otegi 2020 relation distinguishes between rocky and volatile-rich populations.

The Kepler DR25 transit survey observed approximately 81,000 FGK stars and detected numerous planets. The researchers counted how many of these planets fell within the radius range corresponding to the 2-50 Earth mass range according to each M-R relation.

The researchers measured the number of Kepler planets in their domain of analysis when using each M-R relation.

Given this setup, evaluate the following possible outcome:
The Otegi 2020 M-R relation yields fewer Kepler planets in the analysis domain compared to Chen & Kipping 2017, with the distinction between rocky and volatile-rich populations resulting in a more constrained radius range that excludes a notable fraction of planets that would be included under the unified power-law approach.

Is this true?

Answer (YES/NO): NO